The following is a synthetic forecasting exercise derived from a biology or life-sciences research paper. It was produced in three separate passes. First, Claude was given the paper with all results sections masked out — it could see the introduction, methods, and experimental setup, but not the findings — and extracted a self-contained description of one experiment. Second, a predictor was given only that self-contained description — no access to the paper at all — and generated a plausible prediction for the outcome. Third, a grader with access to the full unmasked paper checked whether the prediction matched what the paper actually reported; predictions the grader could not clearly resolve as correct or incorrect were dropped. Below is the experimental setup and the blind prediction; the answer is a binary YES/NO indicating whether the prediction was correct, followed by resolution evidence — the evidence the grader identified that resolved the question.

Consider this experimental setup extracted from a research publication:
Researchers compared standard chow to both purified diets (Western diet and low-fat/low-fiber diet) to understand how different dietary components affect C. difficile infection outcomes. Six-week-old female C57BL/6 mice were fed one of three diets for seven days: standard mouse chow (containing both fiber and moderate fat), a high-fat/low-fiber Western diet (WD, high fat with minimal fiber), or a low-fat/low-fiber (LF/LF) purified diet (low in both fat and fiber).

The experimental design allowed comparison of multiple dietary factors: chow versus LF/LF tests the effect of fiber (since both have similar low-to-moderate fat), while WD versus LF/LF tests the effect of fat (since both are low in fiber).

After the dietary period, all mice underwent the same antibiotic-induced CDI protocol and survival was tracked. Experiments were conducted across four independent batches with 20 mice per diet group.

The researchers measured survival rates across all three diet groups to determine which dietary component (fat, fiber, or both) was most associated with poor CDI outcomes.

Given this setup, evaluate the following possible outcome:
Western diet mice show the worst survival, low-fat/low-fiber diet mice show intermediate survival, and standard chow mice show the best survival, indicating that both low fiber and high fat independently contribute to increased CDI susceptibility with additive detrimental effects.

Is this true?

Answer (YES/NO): NO